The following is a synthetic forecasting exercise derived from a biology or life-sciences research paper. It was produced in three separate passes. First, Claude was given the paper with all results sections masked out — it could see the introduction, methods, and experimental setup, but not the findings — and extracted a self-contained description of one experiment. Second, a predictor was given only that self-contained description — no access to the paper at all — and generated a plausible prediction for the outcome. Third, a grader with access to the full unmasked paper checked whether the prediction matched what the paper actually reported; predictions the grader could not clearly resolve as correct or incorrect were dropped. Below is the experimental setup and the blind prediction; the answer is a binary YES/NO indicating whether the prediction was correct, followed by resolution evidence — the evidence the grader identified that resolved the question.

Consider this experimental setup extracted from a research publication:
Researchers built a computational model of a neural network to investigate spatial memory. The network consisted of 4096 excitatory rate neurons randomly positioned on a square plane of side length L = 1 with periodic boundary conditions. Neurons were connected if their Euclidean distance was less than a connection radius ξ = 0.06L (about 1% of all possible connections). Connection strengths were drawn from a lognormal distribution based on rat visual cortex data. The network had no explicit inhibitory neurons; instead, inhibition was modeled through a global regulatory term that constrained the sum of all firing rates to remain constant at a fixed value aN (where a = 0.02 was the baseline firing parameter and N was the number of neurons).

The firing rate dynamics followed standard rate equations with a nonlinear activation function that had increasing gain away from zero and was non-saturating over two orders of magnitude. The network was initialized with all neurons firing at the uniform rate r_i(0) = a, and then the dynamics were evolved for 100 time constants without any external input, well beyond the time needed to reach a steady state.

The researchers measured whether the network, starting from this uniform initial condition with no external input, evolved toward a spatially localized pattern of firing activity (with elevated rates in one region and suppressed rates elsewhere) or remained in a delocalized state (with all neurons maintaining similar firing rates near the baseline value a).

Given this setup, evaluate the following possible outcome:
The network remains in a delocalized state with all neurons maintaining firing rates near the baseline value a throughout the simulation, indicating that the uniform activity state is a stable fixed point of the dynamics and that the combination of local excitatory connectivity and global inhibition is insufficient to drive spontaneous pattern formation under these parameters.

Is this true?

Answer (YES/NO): NO